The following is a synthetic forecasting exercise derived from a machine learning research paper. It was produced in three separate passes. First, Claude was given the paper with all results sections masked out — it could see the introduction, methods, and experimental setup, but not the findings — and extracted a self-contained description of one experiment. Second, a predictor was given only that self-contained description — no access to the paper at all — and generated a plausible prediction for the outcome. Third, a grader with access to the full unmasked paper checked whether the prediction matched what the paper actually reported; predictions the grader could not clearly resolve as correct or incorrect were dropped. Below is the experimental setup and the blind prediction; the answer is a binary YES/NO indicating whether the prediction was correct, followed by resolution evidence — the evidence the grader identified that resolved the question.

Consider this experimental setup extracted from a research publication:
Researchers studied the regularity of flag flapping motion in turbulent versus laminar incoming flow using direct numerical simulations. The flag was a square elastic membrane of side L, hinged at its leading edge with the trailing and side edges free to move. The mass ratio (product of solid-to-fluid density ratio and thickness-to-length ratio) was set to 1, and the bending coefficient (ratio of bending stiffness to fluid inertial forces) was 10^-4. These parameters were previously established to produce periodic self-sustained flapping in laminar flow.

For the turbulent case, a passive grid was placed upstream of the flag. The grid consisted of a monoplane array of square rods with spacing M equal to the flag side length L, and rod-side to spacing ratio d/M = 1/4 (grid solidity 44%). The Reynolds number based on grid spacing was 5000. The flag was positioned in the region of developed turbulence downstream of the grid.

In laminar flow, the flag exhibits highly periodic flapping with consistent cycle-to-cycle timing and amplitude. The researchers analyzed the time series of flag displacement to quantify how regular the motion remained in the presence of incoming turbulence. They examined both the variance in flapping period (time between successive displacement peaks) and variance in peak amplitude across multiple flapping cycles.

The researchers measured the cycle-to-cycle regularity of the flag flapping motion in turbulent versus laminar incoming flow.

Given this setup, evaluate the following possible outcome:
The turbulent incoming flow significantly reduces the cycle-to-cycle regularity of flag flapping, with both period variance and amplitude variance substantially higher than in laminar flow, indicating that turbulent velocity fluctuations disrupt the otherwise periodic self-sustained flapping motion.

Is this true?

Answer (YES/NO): YES